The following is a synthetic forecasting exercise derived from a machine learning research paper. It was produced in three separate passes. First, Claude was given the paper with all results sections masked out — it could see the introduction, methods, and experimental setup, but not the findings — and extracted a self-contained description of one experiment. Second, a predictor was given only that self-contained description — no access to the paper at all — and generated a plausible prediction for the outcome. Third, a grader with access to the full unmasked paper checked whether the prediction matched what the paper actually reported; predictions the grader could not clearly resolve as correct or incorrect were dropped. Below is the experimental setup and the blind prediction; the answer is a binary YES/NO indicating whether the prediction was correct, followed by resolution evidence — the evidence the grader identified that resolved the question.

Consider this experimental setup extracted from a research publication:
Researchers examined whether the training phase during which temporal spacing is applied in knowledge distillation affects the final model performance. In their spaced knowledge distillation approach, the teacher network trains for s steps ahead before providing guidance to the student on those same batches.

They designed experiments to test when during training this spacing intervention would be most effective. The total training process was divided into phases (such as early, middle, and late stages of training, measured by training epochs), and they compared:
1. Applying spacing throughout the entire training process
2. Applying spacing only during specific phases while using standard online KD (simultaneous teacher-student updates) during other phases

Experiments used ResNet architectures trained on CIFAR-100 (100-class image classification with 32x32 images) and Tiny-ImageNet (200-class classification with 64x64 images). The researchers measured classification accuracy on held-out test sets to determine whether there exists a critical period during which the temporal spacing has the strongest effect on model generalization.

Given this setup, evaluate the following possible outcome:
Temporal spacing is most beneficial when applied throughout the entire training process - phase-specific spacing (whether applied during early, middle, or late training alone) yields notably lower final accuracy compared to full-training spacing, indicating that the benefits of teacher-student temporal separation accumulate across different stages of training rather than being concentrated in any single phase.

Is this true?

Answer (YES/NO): NO